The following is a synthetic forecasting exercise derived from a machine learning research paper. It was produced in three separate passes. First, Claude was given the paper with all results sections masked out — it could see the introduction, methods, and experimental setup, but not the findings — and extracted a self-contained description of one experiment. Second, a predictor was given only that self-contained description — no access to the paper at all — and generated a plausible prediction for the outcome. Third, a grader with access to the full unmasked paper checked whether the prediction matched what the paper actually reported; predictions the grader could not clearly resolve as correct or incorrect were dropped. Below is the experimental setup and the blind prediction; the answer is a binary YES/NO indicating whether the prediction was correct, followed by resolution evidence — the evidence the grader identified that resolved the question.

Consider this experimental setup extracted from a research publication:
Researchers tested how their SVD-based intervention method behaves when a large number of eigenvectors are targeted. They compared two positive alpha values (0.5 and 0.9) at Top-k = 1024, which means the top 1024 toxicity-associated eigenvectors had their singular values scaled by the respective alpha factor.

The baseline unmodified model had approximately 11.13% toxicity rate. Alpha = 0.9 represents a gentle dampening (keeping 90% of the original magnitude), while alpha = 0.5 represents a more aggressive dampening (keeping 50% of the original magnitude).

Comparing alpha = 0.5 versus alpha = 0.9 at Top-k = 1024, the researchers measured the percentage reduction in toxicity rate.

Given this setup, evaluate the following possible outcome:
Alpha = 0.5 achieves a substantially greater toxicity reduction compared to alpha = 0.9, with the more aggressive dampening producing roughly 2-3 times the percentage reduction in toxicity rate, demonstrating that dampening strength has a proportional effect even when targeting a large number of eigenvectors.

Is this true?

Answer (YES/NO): NO